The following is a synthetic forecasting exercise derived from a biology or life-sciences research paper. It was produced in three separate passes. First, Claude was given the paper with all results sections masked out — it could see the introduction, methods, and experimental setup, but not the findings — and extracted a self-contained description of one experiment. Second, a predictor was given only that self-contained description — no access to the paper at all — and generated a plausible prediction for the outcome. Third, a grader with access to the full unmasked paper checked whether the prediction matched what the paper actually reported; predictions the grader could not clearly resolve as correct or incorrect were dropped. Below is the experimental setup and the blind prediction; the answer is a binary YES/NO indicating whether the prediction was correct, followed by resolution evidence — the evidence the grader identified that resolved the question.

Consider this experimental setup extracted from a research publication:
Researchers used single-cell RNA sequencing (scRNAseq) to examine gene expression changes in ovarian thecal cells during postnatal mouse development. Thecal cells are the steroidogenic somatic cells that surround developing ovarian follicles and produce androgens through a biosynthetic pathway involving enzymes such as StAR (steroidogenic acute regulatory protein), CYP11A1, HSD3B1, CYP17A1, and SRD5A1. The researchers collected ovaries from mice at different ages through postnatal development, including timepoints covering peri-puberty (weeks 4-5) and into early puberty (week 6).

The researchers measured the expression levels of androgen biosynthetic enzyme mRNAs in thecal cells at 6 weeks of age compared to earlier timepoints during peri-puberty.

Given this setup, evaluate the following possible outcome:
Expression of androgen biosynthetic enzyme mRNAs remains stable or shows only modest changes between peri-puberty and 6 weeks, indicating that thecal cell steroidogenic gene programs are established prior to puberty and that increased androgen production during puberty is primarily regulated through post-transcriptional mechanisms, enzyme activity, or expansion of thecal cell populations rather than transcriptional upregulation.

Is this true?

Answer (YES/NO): NO